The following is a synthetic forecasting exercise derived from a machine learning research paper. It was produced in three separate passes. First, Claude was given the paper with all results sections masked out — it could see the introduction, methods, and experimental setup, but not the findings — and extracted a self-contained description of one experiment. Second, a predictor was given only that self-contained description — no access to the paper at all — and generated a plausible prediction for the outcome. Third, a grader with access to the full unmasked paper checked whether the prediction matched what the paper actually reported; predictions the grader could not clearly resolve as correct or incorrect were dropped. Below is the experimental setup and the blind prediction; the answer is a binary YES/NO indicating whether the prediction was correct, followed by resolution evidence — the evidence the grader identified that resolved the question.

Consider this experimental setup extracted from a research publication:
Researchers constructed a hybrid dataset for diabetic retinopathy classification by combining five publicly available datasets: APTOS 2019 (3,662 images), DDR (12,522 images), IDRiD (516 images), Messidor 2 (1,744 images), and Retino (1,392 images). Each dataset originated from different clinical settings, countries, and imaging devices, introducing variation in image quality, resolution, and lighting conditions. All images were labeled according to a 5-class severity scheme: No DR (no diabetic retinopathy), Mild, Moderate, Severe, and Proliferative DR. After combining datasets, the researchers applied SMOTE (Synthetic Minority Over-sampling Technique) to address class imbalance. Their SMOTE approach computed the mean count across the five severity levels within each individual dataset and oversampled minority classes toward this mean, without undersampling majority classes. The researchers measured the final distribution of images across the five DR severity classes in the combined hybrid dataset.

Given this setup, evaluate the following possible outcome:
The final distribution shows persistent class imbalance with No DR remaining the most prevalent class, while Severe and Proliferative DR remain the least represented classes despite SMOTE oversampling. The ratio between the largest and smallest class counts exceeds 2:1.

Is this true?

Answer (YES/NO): NO